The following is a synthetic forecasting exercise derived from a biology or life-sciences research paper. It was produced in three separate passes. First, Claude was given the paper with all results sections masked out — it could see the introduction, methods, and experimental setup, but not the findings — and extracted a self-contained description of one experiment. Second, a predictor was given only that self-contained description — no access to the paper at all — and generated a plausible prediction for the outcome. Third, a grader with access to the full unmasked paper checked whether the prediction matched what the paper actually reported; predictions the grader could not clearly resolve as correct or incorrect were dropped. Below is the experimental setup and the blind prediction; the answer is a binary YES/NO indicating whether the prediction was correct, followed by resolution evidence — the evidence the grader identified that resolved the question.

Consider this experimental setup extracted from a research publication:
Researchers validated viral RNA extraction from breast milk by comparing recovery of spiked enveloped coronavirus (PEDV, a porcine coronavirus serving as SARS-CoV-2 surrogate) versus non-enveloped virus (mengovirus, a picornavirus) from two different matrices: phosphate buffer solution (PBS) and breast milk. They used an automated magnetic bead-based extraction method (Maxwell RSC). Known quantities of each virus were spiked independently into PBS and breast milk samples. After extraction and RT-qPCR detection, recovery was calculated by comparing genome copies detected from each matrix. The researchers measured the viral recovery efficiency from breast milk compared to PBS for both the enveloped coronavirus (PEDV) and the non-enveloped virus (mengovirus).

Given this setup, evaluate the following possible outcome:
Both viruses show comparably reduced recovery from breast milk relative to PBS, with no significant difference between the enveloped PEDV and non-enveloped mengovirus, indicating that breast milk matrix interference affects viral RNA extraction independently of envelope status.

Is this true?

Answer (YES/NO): NO